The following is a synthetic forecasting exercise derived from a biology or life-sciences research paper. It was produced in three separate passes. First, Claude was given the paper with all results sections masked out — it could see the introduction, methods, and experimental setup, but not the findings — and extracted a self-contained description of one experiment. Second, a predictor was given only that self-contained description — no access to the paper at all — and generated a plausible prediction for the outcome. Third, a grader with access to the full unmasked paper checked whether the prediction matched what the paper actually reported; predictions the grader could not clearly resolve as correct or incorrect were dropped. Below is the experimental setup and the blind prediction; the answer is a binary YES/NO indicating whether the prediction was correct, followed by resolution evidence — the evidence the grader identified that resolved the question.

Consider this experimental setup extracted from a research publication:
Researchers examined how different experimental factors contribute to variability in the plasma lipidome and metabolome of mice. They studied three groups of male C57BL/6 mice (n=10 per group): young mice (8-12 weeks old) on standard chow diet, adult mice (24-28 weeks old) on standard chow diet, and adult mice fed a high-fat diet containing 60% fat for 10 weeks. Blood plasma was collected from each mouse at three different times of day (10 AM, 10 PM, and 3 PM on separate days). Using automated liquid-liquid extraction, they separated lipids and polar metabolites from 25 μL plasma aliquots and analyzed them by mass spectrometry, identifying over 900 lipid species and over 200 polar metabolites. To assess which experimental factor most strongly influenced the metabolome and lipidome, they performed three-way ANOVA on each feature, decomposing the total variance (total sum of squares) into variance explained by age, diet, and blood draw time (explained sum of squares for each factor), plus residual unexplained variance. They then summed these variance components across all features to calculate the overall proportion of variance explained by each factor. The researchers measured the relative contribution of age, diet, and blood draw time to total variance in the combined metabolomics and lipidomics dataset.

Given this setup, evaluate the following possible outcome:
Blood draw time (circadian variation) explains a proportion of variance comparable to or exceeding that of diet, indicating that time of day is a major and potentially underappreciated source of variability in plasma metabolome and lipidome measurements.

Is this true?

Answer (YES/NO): NO